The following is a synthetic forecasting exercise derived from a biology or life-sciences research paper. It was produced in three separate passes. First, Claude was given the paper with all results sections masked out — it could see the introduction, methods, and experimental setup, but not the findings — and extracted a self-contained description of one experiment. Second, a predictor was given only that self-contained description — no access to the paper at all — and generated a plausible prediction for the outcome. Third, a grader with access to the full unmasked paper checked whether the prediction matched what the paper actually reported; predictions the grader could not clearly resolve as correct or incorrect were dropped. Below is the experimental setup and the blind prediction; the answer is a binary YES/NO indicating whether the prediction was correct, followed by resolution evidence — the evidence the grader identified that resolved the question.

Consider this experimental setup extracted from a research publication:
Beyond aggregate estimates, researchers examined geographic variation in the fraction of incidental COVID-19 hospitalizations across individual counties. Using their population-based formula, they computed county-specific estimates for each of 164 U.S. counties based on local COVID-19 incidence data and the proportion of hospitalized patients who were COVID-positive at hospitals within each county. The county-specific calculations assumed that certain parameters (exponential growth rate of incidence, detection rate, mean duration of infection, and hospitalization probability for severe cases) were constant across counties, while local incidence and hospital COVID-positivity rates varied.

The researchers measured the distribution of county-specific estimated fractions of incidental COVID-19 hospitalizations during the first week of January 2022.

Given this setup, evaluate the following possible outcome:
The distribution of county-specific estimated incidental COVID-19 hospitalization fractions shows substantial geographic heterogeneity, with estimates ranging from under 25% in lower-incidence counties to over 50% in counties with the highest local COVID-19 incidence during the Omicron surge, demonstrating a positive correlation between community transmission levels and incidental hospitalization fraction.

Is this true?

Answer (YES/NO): NO